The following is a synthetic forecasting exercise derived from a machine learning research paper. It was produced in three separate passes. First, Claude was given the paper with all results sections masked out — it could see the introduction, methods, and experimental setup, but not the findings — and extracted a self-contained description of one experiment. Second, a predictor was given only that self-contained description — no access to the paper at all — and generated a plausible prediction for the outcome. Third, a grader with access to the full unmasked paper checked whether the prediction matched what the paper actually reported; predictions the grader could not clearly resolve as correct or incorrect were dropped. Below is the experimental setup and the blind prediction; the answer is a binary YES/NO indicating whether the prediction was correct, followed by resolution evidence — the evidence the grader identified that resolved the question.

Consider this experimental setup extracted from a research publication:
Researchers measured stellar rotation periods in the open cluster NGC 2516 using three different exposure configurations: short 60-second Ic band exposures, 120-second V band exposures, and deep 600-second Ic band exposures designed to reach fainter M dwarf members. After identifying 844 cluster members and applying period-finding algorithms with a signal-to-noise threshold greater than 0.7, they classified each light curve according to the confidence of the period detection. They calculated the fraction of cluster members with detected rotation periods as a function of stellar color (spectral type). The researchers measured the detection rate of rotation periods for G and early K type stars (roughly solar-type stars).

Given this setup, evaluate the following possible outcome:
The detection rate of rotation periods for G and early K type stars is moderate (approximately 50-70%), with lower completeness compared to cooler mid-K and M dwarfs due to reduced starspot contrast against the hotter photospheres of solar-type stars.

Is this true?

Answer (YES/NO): NO